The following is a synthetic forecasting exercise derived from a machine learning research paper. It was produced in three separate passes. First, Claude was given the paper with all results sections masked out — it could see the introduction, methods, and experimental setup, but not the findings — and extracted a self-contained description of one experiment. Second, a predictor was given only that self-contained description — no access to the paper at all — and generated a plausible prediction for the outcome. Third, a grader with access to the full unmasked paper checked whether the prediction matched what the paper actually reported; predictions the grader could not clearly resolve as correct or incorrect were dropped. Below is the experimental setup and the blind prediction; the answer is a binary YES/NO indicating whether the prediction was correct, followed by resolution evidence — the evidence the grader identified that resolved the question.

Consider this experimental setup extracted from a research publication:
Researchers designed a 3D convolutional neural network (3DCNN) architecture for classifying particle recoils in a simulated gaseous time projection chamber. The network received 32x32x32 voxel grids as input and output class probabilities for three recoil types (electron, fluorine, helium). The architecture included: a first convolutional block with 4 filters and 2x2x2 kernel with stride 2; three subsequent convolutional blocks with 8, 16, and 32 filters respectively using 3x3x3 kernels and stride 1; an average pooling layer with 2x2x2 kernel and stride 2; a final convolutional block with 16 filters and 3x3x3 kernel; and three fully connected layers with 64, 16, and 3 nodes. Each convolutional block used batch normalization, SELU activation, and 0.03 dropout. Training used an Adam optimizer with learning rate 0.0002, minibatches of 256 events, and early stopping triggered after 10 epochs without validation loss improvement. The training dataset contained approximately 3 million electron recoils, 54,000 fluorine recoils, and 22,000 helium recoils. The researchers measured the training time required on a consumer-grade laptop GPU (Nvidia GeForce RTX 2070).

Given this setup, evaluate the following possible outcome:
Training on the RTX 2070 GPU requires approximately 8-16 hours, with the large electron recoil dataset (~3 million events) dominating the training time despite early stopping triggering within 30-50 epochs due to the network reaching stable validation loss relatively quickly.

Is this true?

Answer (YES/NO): NO